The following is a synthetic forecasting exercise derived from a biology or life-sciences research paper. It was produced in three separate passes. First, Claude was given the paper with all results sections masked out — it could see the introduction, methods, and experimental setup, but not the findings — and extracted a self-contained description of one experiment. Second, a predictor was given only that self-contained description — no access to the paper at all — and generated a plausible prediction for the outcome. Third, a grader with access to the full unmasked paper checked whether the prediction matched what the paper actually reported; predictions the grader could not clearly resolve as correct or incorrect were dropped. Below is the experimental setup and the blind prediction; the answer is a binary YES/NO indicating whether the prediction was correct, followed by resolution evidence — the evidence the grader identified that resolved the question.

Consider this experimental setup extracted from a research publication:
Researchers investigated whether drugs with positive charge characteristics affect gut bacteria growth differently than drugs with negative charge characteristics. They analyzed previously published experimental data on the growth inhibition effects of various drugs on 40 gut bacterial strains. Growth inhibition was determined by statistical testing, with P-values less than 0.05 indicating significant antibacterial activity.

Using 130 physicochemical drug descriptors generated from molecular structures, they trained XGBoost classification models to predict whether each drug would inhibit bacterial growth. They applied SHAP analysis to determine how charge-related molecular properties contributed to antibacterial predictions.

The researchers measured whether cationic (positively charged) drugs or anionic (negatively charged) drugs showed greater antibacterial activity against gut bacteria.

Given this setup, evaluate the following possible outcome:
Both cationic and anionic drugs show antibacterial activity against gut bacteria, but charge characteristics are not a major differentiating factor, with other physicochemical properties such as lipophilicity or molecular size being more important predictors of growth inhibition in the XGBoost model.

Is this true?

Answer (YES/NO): NO